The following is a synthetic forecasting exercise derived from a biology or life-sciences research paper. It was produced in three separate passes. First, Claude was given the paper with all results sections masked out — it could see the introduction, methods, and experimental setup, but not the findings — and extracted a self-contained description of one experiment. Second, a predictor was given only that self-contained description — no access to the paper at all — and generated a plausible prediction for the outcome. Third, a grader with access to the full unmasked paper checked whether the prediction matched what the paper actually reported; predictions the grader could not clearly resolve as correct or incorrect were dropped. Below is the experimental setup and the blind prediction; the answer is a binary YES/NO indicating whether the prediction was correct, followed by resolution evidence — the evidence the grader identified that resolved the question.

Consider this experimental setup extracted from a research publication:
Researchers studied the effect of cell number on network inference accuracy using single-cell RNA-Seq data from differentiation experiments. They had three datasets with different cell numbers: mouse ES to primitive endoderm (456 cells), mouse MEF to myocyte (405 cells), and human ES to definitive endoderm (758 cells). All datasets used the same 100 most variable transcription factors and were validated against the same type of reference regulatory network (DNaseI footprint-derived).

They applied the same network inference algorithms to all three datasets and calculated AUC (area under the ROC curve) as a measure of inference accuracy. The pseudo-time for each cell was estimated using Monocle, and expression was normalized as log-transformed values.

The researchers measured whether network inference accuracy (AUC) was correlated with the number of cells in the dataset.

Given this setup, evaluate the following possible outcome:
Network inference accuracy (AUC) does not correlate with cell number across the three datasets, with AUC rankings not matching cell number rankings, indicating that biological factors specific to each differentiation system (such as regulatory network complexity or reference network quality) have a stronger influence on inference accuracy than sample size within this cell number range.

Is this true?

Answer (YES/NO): YES